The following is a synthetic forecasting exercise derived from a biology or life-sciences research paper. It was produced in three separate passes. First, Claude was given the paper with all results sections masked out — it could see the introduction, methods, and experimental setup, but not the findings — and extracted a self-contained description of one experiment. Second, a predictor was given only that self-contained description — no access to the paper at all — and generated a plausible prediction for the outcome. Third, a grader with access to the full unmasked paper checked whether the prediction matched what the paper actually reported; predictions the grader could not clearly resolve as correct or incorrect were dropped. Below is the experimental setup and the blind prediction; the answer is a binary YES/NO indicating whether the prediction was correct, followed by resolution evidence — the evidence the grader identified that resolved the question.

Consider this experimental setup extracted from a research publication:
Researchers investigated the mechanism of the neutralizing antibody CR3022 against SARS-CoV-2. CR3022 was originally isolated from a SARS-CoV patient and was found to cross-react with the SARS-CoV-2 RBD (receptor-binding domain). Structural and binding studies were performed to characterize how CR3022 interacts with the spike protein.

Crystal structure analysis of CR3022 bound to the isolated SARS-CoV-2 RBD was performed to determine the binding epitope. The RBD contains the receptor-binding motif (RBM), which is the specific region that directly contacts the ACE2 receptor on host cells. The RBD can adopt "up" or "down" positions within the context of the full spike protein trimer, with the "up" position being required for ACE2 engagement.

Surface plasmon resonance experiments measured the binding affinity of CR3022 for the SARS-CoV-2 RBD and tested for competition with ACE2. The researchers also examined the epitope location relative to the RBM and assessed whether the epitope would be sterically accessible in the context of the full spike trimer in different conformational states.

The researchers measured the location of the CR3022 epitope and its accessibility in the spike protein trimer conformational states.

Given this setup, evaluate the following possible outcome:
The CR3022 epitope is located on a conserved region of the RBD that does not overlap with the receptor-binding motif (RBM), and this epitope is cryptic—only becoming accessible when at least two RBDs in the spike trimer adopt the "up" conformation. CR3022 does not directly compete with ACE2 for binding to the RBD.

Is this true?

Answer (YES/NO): YES